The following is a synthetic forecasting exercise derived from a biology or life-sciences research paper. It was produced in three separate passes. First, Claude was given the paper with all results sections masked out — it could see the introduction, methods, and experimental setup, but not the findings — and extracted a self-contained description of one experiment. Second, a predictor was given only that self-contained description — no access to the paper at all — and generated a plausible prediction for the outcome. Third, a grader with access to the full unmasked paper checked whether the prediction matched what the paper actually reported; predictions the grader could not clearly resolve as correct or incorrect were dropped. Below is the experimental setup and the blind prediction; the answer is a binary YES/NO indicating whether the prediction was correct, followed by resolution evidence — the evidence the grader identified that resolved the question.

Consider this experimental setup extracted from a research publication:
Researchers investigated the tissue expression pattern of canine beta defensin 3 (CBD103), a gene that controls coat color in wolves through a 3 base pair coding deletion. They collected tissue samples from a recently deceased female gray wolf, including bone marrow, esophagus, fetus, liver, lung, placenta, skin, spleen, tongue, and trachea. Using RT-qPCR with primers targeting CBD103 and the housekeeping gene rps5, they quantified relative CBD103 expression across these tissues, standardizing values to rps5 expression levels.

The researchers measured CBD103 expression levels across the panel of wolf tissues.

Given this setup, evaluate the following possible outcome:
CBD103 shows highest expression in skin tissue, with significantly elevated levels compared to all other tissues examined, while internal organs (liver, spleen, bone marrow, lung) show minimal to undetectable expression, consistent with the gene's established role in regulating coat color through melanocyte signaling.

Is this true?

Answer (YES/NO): NO